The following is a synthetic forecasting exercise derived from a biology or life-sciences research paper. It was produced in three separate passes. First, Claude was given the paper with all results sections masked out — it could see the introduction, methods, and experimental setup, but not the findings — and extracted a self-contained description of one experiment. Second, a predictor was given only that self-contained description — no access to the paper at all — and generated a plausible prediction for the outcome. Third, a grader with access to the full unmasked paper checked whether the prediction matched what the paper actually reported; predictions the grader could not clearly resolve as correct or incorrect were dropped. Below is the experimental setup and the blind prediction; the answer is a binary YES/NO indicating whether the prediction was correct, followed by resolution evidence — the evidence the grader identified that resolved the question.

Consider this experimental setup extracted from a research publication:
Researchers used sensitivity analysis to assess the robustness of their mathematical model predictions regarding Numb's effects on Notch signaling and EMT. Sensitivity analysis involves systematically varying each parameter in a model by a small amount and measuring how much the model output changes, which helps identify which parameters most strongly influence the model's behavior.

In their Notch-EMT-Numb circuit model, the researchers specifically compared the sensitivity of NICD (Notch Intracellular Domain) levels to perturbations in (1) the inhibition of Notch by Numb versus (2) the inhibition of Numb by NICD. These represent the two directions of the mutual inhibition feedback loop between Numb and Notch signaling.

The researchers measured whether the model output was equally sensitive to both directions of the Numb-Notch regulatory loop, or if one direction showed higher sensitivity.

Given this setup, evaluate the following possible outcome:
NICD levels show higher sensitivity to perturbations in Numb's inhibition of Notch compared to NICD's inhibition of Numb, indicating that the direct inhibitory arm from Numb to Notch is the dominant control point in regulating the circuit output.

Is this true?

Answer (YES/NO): YES